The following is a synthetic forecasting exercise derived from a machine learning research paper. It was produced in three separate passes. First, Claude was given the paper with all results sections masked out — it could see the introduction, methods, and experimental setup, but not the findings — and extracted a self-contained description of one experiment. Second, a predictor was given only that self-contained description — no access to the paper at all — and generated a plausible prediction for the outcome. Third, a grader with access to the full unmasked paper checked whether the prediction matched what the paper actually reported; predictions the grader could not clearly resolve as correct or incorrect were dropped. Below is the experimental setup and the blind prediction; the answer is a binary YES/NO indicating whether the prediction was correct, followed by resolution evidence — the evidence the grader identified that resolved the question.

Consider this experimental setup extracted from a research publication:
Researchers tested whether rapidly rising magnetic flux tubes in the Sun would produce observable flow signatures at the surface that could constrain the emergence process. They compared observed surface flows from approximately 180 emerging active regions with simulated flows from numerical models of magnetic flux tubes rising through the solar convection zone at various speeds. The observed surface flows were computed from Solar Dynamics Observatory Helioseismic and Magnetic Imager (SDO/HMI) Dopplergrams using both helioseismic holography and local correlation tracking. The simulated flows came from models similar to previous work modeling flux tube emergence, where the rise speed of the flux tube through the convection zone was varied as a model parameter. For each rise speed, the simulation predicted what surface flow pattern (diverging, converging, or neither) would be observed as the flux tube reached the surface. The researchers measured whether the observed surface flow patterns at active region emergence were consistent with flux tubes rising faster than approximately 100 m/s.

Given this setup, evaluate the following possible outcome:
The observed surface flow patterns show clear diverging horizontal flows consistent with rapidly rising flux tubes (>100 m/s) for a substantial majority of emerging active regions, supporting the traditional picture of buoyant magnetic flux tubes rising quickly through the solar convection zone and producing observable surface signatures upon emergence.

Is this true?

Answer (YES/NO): NO